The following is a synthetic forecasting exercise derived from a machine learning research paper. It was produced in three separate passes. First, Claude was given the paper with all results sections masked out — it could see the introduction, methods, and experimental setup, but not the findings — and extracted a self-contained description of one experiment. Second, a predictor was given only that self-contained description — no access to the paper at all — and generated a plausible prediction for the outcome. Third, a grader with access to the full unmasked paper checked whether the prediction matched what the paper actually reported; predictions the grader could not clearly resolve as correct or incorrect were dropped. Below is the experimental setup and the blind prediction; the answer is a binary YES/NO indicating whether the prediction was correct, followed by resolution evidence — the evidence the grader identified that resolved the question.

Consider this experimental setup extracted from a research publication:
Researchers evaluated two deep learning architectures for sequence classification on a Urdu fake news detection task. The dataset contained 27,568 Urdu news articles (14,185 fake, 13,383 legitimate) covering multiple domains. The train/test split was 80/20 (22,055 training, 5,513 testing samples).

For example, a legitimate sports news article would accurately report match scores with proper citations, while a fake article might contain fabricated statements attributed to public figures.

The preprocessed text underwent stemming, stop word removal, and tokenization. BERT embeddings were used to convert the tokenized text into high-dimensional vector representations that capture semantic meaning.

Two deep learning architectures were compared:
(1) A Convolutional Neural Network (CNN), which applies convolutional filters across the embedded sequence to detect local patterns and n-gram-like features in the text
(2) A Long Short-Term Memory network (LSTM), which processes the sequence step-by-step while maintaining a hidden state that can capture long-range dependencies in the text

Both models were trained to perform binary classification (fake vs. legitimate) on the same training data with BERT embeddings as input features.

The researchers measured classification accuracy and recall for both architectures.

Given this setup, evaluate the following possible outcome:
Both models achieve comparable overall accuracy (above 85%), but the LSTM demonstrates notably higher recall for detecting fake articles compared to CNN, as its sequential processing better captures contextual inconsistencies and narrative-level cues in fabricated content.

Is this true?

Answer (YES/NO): NO